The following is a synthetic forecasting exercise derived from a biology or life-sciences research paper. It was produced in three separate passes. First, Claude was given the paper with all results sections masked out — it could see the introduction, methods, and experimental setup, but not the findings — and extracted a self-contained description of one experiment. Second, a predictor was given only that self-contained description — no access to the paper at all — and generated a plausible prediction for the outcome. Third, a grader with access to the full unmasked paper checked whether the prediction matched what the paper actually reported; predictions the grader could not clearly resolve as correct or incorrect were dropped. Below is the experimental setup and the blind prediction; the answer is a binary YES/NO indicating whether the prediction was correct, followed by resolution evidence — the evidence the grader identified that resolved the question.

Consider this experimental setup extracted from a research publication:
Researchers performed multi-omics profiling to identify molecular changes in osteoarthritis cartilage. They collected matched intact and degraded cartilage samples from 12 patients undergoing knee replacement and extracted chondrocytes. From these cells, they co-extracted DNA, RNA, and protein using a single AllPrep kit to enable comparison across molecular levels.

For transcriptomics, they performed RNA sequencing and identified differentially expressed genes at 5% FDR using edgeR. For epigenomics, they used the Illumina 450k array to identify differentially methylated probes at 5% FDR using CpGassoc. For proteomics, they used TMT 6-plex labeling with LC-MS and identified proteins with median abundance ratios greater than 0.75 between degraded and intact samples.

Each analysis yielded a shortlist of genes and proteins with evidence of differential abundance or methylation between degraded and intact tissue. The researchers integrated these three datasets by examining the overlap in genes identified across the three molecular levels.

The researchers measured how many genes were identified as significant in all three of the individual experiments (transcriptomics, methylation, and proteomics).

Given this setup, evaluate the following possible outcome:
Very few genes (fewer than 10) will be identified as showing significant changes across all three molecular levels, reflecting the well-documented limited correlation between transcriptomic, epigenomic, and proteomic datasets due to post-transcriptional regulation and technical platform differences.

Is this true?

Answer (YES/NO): YES